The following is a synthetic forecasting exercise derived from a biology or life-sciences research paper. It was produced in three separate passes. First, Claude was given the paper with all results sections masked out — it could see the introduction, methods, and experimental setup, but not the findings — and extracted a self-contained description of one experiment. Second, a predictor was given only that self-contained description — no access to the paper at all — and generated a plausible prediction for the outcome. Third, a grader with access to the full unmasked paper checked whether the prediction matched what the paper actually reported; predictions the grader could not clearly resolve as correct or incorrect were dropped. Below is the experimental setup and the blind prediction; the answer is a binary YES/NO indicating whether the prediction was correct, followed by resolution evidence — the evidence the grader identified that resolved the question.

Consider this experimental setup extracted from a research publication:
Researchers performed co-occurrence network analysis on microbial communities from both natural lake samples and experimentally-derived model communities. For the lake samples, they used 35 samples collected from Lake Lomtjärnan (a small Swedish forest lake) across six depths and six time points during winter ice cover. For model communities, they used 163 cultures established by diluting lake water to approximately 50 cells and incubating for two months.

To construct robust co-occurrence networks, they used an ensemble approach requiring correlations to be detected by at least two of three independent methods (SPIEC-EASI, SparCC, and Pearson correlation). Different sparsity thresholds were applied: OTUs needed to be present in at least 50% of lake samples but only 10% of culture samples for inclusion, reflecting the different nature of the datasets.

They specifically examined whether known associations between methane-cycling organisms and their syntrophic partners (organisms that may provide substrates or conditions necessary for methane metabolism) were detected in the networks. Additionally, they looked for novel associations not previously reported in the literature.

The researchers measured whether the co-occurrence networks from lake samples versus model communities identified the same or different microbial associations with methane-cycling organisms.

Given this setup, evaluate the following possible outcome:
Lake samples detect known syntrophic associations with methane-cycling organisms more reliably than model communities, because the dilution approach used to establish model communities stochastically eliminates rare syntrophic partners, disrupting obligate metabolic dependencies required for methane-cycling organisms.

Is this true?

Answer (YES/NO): NO